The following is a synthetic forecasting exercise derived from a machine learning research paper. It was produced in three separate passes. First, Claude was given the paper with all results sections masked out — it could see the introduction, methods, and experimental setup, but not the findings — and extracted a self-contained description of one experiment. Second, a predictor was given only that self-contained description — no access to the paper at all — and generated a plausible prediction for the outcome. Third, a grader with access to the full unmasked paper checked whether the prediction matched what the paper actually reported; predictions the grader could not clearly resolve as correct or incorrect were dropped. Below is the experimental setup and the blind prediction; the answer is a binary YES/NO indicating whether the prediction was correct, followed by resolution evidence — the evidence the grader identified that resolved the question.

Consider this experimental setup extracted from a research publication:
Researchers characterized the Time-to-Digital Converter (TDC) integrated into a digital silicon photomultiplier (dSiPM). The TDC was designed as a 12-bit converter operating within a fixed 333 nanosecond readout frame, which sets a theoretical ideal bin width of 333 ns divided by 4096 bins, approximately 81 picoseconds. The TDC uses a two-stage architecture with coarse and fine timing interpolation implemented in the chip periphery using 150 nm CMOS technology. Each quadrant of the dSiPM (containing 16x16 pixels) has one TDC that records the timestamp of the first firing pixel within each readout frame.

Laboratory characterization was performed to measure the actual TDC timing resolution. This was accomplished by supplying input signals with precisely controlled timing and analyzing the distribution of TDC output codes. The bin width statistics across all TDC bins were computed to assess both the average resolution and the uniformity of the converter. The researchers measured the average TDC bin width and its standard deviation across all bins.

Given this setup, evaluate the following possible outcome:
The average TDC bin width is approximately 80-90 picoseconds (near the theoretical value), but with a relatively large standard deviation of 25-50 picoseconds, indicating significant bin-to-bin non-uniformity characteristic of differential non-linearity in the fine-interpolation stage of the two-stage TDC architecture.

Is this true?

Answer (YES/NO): NO